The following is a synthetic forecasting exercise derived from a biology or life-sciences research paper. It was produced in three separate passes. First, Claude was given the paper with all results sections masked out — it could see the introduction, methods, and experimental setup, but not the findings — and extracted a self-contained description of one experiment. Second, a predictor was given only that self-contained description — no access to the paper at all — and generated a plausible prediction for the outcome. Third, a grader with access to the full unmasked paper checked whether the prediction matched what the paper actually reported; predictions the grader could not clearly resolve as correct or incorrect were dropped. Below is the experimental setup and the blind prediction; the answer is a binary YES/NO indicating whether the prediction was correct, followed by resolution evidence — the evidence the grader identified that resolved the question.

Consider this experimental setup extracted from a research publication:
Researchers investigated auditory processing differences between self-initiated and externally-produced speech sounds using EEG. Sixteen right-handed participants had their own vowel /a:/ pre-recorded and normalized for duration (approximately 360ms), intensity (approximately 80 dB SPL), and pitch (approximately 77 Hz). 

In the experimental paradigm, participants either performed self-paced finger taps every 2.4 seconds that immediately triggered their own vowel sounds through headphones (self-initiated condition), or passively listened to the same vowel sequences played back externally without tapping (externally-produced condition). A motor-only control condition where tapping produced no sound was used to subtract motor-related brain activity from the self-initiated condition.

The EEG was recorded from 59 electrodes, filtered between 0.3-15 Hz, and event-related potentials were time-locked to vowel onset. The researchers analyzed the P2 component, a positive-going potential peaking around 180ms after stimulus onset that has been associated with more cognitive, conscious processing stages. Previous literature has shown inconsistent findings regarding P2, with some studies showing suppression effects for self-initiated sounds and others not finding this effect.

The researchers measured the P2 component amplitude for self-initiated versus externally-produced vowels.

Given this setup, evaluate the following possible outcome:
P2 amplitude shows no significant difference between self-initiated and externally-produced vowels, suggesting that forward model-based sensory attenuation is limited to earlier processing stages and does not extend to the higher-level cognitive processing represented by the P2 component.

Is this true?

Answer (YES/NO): NO